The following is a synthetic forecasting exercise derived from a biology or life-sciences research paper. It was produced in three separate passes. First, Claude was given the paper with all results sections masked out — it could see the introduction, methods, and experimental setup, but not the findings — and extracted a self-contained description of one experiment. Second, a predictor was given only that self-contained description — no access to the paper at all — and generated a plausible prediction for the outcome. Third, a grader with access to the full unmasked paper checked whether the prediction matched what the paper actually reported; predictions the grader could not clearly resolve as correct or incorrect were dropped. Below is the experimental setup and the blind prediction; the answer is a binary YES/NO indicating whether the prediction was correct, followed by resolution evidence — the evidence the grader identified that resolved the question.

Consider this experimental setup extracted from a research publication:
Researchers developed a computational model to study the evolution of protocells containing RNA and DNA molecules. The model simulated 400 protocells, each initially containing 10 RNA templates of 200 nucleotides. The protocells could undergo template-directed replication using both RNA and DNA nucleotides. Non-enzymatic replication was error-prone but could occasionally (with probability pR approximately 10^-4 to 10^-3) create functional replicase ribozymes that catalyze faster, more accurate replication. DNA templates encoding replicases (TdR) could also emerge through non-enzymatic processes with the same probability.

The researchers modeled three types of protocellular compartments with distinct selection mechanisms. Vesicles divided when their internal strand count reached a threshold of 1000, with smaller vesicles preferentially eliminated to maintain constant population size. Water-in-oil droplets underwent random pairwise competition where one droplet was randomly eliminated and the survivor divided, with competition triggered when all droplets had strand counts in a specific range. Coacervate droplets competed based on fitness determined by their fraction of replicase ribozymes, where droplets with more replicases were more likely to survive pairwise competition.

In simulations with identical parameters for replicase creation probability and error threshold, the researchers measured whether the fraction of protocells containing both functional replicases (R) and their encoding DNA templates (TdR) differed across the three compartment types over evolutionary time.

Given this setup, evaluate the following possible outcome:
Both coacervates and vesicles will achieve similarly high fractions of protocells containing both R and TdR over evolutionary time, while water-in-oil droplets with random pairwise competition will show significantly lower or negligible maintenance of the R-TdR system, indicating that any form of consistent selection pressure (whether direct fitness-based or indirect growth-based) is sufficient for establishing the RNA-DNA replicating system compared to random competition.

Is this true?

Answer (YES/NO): NO